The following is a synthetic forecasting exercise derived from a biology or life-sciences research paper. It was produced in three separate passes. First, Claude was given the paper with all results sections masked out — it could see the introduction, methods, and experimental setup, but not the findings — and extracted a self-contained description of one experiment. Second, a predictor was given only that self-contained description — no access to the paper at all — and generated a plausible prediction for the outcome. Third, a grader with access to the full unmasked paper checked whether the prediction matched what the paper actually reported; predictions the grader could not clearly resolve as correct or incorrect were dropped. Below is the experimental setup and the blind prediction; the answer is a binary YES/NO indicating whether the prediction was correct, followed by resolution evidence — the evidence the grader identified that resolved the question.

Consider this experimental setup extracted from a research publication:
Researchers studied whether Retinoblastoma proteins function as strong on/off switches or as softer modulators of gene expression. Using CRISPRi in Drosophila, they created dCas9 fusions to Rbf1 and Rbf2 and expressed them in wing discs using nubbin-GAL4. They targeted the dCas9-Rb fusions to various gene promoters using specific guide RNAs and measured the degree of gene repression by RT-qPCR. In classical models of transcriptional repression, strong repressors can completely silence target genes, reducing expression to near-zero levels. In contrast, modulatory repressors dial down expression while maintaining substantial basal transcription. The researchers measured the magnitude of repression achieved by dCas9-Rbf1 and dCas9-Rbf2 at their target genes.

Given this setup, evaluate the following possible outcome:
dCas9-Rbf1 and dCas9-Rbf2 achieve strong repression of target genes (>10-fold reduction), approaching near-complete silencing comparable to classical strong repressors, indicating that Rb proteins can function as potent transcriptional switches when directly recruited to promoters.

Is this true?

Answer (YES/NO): NO